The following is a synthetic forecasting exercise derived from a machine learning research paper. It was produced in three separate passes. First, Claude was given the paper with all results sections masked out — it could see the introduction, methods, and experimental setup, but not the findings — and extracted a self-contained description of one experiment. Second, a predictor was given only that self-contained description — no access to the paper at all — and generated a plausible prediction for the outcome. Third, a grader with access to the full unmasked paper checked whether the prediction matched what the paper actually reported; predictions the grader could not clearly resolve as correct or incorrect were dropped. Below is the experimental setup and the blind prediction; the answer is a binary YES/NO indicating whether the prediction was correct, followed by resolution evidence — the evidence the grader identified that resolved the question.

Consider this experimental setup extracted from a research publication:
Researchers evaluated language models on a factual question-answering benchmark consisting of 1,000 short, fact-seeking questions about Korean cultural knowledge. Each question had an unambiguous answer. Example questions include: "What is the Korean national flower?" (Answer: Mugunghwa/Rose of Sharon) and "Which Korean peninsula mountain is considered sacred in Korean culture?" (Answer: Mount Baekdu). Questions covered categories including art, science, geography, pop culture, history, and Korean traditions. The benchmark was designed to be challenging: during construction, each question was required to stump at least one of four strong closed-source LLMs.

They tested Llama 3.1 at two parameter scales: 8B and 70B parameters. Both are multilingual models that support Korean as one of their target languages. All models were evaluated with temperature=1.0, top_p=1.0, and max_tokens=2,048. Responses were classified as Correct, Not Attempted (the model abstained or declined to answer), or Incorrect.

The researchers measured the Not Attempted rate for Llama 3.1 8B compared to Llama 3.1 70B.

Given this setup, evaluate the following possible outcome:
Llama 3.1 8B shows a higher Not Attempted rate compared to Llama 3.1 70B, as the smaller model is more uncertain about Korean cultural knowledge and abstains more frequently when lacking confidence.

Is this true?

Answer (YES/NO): YES